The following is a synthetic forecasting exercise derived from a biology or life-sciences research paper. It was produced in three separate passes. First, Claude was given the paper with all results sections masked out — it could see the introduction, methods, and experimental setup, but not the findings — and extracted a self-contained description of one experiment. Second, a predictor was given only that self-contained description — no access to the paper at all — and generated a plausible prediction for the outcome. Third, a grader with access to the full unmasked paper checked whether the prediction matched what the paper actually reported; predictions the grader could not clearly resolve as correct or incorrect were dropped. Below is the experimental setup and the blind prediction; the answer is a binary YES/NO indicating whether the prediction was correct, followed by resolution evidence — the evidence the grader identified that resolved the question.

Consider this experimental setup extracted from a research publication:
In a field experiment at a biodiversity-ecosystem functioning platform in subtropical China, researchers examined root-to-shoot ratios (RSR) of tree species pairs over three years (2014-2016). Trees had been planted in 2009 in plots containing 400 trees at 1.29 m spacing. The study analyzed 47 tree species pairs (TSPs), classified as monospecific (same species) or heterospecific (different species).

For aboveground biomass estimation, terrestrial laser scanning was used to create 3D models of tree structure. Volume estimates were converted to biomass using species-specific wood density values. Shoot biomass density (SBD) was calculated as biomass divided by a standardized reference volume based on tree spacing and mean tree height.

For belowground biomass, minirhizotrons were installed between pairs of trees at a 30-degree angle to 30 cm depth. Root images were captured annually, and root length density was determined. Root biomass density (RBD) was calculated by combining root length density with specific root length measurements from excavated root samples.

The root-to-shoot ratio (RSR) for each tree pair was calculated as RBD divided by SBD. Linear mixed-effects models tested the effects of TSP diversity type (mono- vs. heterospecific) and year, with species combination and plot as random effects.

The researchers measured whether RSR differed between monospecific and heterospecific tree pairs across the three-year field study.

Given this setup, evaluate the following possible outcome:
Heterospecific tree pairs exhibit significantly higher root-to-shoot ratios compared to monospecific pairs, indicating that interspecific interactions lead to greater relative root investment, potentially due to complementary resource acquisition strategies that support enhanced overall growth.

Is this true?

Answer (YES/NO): YES